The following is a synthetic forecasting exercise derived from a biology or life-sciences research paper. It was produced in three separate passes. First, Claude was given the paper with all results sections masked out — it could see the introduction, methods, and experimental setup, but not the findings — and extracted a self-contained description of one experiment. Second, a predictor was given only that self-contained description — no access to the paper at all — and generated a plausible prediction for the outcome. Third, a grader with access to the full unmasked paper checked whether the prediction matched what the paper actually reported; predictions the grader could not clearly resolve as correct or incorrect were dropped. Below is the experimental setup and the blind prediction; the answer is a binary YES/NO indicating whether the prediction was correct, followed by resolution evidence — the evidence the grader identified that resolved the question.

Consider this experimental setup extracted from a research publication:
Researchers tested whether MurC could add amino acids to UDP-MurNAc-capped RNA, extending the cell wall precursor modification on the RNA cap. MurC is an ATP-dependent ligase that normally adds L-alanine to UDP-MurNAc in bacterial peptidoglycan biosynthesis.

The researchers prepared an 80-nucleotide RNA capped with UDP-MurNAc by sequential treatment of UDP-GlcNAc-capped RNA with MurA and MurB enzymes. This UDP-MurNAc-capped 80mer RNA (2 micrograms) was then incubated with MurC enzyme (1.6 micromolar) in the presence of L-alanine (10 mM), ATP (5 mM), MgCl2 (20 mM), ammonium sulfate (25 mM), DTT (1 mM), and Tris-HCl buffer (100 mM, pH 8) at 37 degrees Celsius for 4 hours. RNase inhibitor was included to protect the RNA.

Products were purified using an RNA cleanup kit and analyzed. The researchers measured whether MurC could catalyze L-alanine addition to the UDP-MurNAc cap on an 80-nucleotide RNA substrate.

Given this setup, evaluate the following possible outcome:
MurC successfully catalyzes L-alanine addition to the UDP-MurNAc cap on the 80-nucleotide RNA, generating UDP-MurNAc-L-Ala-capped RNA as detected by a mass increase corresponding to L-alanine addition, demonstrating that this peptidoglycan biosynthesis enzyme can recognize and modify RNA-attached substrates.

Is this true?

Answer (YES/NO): NO